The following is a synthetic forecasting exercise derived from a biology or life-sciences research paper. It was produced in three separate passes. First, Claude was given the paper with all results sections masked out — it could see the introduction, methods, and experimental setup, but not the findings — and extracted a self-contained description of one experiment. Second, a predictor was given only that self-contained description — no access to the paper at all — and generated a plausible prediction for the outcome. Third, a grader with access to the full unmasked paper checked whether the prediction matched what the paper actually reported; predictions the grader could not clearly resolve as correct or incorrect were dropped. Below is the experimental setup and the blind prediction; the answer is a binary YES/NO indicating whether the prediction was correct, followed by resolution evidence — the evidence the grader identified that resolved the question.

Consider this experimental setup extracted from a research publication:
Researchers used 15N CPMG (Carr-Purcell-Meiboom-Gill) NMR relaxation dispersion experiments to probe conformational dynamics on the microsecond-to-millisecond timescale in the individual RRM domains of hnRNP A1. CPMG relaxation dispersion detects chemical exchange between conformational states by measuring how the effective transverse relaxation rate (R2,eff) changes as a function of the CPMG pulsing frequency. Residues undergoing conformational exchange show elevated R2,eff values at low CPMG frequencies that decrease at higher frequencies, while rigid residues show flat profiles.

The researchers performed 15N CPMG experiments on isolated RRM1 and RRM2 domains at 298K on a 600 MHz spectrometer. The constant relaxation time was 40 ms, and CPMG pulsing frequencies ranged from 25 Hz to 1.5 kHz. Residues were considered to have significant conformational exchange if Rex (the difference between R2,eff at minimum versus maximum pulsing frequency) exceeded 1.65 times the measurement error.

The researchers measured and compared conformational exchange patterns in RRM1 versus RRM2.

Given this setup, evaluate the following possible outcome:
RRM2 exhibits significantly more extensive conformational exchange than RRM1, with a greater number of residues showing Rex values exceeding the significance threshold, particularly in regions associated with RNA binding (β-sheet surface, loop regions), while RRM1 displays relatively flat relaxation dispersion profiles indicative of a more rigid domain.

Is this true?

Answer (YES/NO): YES